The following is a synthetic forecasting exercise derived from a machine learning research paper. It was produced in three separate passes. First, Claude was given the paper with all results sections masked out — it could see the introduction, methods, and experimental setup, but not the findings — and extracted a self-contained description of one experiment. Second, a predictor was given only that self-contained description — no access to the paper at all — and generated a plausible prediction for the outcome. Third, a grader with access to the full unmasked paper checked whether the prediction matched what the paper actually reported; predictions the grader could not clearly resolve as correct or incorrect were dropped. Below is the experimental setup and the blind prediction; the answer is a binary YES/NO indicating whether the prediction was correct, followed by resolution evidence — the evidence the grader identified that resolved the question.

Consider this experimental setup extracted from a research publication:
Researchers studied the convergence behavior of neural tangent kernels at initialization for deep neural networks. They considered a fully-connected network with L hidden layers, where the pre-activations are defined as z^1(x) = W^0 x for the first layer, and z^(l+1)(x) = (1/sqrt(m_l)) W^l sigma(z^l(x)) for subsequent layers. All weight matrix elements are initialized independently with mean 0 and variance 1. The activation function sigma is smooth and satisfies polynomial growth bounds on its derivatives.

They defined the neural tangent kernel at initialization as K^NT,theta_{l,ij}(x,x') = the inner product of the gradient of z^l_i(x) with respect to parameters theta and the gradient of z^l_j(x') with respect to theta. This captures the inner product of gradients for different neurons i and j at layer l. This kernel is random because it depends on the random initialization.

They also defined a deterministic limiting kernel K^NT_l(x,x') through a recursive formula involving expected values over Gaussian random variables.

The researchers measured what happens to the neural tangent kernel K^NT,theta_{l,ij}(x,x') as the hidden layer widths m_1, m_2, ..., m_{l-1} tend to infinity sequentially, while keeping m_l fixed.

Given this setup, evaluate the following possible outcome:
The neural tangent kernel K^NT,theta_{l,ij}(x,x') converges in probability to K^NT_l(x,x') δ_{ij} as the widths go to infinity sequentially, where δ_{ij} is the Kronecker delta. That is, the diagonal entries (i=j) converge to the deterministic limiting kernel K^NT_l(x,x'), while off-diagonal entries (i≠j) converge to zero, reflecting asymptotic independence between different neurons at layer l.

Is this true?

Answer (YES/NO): YES